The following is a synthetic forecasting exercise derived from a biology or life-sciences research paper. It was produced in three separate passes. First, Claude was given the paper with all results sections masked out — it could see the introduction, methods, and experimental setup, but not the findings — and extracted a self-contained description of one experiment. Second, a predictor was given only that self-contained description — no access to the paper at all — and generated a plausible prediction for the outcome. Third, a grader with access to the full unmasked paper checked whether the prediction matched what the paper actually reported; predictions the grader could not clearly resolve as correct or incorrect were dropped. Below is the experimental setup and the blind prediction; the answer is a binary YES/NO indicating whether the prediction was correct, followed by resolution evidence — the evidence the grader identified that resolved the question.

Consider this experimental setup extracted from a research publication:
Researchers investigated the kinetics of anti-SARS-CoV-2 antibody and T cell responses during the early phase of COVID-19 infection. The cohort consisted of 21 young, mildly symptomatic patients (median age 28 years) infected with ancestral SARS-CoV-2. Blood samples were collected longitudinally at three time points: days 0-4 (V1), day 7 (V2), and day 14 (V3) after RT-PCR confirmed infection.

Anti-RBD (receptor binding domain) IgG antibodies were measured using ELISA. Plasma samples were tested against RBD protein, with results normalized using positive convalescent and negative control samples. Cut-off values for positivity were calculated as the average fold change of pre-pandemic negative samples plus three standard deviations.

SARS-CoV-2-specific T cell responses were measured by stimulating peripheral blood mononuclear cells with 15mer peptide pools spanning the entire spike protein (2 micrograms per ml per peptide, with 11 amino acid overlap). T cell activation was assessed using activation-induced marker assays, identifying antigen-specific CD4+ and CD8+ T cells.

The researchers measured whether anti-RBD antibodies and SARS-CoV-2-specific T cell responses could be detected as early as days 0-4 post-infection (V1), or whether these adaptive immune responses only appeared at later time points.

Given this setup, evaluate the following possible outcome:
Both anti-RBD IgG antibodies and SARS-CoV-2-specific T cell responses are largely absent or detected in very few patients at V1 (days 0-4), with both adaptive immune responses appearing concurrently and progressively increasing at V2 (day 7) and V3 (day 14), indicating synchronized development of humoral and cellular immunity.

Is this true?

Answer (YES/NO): NO